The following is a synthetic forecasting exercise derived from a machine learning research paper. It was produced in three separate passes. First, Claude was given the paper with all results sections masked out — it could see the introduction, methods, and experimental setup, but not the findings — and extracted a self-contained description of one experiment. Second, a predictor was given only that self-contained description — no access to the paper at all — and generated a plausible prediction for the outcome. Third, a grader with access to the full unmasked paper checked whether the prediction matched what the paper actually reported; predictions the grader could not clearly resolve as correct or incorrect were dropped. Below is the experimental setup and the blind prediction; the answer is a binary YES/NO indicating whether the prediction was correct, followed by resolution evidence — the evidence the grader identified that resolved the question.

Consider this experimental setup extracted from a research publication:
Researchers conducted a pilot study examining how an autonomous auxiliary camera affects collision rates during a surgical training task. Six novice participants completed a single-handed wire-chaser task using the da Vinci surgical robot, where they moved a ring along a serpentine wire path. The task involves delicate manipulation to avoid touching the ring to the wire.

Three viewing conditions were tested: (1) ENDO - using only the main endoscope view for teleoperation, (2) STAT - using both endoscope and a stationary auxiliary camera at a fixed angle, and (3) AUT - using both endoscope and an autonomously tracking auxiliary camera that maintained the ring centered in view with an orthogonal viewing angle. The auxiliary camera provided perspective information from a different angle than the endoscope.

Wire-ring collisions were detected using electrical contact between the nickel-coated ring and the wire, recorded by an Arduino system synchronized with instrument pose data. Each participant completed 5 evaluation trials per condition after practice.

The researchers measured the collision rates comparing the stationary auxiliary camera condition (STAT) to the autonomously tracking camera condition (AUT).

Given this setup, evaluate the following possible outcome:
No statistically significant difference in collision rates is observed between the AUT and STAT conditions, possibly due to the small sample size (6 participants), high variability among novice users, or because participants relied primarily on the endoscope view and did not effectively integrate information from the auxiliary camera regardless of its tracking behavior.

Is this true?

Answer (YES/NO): YES